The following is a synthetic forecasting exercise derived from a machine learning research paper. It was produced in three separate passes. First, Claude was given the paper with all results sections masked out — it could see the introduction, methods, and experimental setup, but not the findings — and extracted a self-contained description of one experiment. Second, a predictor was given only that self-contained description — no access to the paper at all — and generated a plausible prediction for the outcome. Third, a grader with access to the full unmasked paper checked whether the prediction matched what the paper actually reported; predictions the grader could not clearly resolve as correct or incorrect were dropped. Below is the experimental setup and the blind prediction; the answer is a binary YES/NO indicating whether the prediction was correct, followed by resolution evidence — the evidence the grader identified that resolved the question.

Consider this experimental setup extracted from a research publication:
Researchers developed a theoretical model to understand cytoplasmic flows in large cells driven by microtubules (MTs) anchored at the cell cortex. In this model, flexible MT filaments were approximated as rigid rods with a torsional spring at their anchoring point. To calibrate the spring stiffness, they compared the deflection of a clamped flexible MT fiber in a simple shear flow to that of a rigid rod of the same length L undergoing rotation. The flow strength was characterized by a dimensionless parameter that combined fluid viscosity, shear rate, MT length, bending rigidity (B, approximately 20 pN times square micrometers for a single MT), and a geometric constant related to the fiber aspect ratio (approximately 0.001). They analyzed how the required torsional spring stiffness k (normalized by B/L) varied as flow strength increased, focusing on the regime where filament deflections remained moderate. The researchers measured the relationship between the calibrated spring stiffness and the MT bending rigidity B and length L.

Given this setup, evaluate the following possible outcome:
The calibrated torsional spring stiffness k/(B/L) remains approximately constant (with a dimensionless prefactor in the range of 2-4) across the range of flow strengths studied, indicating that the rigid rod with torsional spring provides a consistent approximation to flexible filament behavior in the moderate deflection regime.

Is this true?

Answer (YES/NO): NO